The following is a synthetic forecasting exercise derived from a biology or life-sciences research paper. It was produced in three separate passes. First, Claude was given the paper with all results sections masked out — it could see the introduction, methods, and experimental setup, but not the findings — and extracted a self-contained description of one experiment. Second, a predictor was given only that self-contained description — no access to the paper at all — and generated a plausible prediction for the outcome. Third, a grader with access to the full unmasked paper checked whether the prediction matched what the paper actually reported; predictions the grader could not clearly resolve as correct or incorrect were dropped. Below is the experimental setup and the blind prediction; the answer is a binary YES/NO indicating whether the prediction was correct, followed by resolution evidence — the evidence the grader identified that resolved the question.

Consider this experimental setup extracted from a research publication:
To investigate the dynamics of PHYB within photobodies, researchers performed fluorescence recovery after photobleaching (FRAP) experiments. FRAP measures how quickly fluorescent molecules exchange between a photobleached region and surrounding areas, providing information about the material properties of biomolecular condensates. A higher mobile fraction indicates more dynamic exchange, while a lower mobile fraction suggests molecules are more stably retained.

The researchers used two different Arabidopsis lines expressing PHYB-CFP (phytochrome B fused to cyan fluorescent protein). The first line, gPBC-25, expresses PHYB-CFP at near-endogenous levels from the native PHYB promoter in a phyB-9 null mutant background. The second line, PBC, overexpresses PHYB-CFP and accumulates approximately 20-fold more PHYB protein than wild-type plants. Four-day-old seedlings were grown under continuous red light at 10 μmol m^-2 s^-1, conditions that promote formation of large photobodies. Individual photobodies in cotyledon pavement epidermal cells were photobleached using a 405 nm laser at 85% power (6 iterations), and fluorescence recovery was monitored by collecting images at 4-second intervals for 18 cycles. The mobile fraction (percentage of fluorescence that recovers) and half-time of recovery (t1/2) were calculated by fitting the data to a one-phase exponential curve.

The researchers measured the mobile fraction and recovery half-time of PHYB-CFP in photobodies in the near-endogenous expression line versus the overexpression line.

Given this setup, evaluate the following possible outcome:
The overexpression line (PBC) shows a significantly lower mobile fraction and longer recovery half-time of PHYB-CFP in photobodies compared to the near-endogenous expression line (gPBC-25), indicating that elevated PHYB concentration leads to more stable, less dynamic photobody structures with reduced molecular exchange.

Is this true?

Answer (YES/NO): YES